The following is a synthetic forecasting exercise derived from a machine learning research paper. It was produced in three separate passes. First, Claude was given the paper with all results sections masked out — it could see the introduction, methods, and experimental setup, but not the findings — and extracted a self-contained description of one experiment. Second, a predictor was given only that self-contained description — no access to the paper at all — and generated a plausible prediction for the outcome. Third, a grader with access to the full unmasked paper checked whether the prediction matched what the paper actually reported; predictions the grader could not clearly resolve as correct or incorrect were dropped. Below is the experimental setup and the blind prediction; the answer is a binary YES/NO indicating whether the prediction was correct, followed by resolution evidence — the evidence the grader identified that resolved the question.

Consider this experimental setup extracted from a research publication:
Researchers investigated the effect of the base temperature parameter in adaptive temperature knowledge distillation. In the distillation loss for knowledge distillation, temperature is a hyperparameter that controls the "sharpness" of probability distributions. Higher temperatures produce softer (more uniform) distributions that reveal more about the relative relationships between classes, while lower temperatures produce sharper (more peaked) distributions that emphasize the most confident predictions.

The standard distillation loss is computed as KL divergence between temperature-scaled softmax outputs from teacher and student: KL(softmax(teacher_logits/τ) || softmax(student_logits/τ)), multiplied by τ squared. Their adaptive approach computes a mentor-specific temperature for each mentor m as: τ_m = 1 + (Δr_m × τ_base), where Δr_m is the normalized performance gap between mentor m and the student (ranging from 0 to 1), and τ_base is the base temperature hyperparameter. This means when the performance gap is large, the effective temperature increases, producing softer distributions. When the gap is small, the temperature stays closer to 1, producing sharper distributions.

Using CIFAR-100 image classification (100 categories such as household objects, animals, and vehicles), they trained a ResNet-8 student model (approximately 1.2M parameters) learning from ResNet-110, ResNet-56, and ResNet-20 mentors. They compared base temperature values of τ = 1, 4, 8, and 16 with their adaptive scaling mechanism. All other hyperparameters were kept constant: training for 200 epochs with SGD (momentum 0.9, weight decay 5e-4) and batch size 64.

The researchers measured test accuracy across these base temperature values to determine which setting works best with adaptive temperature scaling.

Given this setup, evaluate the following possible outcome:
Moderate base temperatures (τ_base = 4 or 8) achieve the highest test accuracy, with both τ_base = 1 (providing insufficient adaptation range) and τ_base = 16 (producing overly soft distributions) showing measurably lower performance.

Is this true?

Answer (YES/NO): NO